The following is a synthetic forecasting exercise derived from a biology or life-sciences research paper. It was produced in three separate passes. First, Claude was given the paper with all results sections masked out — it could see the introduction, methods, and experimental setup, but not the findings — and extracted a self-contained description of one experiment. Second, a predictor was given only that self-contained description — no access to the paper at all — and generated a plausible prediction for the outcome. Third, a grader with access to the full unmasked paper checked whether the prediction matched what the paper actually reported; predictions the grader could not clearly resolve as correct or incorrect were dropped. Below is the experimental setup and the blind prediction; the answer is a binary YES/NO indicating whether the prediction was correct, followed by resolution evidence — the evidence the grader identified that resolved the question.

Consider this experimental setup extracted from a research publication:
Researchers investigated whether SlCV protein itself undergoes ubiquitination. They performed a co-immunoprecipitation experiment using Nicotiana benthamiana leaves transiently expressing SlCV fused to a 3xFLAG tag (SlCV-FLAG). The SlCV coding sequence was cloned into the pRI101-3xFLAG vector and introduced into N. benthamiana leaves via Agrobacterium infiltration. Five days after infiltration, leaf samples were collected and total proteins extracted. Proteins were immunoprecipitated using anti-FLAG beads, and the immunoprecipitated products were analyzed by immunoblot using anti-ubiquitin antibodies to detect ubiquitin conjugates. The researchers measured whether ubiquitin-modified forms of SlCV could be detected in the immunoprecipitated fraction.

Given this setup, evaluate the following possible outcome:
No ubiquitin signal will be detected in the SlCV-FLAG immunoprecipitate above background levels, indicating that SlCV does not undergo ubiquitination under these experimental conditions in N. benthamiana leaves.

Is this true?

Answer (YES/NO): NO